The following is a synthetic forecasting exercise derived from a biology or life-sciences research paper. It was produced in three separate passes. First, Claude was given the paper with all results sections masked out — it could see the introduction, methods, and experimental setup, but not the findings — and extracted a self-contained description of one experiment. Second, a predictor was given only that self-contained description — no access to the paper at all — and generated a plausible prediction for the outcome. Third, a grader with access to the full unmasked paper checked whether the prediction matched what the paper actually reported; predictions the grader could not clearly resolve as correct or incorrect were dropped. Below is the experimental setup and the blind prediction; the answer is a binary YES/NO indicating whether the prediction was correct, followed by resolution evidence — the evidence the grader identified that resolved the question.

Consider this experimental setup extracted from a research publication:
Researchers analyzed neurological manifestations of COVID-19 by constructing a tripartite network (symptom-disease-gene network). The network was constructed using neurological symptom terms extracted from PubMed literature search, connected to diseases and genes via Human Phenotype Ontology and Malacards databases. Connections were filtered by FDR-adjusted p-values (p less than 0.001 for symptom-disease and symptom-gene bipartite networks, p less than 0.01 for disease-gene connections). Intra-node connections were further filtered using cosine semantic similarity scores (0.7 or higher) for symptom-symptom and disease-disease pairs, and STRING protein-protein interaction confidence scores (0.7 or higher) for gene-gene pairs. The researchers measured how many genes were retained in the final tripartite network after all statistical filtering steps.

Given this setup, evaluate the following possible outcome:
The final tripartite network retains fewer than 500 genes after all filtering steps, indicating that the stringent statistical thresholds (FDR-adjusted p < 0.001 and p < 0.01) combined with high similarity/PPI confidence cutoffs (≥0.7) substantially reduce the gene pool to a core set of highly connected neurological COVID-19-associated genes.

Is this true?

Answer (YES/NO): YES